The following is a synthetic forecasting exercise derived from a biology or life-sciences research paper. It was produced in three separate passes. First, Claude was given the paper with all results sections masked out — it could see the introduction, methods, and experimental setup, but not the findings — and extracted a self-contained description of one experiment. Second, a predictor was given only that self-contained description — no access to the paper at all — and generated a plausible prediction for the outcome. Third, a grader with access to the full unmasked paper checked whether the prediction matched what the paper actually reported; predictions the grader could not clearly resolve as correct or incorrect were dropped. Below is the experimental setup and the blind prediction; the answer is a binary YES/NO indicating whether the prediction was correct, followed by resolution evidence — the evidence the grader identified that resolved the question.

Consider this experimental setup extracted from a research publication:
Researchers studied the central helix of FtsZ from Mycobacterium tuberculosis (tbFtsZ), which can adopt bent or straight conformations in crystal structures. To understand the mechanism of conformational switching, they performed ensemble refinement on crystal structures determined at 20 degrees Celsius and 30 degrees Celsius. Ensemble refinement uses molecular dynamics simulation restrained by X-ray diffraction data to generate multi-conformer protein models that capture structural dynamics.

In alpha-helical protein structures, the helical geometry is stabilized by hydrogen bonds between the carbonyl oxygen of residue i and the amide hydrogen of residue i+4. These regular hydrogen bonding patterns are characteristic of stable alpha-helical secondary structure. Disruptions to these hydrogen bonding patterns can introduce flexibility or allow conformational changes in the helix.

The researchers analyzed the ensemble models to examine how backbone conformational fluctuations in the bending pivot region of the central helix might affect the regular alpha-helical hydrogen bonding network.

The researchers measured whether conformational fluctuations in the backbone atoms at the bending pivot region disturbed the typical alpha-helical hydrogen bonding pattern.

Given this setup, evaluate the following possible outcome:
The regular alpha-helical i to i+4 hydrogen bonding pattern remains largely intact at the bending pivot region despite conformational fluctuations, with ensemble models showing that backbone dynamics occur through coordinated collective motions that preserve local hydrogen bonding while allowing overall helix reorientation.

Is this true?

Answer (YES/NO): NO